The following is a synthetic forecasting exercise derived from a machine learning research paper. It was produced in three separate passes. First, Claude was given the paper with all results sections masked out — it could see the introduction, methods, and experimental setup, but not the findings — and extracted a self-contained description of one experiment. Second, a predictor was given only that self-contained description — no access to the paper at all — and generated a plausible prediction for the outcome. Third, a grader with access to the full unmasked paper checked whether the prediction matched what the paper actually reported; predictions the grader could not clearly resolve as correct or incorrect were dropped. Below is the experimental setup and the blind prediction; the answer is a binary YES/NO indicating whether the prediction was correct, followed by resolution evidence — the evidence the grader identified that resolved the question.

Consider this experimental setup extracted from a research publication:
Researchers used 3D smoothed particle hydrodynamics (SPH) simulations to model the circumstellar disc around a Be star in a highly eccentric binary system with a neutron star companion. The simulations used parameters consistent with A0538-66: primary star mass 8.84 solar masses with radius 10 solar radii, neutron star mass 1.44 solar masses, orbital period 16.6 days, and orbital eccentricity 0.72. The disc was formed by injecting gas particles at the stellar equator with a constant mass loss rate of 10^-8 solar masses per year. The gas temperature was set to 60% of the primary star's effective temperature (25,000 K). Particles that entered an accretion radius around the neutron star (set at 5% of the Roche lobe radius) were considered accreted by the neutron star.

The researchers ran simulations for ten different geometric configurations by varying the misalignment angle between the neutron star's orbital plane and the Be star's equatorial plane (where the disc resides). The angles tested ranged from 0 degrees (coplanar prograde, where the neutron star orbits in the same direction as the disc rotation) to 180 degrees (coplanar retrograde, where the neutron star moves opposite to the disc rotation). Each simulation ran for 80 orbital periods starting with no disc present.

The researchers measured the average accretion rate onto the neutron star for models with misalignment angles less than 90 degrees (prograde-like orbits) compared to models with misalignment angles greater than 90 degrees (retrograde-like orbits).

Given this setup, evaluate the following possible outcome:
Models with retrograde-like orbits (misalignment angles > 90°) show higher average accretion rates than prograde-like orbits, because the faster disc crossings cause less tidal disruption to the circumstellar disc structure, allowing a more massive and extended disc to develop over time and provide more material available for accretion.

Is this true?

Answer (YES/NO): NO